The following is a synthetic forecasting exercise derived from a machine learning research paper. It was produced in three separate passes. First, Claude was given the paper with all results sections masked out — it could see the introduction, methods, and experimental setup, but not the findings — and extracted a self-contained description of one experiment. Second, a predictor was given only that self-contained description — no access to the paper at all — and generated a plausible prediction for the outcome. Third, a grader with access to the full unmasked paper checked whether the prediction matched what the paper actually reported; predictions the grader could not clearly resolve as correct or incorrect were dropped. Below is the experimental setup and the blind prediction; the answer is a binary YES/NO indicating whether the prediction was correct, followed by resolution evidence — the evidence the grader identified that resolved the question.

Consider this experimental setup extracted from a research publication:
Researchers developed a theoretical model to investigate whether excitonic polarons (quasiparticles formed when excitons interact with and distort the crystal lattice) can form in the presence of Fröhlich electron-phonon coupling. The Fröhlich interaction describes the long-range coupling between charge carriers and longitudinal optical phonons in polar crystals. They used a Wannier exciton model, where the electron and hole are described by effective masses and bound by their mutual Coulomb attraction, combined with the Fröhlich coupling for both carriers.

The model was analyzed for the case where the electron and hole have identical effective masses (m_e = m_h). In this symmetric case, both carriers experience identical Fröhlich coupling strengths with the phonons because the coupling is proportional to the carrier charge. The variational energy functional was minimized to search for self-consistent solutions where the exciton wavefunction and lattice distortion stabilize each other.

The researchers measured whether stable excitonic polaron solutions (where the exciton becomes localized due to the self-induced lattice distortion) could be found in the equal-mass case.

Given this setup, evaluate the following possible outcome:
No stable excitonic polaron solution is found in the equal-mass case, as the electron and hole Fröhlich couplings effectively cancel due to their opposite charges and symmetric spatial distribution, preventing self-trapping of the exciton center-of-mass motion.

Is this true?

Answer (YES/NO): YES